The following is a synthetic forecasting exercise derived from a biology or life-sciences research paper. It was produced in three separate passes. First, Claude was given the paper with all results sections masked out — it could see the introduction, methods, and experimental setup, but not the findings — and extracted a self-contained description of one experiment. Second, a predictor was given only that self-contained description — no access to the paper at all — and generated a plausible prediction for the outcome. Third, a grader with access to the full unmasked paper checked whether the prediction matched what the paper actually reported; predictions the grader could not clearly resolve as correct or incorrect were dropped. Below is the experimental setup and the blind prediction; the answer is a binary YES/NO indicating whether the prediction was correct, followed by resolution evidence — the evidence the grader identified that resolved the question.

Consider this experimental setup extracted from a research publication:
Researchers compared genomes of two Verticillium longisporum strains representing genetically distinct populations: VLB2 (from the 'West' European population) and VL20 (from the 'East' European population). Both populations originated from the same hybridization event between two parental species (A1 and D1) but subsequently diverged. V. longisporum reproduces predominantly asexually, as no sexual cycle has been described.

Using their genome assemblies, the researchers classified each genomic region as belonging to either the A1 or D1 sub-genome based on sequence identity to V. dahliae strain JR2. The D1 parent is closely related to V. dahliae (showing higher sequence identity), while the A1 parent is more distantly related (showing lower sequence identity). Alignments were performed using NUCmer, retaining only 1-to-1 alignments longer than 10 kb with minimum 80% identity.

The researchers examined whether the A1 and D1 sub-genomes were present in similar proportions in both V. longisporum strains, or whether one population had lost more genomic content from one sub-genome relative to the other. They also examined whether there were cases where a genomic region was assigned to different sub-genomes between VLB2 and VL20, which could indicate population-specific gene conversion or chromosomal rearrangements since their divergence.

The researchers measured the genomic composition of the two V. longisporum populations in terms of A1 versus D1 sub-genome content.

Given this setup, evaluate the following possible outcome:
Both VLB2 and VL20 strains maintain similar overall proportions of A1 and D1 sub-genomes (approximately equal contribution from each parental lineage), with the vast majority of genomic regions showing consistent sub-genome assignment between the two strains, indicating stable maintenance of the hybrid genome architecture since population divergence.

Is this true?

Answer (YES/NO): YES